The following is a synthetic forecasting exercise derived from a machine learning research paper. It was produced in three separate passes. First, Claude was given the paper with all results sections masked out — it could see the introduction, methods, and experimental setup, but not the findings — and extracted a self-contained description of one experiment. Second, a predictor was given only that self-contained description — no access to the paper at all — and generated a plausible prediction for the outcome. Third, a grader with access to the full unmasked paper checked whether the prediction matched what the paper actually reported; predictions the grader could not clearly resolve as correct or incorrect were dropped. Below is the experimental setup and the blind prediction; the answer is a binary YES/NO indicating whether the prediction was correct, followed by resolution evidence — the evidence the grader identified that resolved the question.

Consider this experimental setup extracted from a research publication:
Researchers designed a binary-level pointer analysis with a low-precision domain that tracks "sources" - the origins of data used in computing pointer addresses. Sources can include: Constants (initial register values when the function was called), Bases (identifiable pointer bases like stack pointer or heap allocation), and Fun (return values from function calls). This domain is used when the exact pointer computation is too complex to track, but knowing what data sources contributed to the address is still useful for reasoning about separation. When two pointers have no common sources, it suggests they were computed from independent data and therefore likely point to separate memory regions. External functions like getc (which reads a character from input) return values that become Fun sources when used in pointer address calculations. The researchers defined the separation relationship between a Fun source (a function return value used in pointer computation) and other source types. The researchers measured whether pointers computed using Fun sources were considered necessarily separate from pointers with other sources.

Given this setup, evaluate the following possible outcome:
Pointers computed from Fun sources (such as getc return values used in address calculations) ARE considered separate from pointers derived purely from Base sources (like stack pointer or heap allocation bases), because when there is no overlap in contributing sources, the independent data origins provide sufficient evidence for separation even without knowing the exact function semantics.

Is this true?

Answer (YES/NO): YES